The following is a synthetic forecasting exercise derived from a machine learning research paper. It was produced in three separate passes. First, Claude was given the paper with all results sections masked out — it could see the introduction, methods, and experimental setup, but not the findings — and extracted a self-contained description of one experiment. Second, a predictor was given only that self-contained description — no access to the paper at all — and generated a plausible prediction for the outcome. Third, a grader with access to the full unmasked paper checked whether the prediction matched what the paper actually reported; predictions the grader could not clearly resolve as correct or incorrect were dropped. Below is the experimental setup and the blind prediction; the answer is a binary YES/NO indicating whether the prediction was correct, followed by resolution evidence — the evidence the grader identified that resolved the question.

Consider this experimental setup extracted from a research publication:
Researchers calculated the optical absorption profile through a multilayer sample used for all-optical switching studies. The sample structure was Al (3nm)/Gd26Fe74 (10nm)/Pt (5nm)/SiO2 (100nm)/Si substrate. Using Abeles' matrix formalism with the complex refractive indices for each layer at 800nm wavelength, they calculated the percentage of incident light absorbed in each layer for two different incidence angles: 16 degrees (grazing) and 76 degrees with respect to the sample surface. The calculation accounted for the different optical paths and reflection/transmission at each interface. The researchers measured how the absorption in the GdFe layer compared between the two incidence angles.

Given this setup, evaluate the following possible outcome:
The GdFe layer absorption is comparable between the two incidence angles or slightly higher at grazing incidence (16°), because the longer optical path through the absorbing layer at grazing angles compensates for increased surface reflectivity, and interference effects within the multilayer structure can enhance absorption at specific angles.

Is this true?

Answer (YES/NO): NO